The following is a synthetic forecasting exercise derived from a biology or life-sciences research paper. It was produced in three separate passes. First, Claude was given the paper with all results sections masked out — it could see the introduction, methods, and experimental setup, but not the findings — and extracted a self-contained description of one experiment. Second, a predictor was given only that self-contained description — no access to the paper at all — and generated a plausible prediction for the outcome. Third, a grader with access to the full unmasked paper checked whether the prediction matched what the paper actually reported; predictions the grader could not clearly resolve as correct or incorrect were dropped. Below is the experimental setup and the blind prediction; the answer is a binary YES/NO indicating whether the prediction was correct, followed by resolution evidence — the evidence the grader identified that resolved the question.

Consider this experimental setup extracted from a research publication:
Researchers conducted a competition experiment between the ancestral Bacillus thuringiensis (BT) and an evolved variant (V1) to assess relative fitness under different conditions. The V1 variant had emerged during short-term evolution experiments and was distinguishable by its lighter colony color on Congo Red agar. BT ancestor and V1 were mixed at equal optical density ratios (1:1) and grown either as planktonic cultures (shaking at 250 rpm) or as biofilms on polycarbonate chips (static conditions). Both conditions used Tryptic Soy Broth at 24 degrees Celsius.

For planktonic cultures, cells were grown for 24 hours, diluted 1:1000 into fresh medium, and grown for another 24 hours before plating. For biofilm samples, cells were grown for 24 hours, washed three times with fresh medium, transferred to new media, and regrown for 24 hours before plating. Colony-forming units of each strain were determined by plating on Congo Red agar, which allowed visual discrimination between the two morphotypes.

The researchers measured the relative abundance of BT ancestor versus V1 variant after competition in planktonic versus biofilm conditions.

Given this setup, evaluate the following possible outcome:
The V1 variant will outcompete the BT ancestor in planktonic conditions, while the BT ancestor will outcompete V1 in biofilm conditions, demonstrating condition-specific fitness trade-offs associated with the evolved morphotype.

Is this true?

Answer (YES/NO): NO